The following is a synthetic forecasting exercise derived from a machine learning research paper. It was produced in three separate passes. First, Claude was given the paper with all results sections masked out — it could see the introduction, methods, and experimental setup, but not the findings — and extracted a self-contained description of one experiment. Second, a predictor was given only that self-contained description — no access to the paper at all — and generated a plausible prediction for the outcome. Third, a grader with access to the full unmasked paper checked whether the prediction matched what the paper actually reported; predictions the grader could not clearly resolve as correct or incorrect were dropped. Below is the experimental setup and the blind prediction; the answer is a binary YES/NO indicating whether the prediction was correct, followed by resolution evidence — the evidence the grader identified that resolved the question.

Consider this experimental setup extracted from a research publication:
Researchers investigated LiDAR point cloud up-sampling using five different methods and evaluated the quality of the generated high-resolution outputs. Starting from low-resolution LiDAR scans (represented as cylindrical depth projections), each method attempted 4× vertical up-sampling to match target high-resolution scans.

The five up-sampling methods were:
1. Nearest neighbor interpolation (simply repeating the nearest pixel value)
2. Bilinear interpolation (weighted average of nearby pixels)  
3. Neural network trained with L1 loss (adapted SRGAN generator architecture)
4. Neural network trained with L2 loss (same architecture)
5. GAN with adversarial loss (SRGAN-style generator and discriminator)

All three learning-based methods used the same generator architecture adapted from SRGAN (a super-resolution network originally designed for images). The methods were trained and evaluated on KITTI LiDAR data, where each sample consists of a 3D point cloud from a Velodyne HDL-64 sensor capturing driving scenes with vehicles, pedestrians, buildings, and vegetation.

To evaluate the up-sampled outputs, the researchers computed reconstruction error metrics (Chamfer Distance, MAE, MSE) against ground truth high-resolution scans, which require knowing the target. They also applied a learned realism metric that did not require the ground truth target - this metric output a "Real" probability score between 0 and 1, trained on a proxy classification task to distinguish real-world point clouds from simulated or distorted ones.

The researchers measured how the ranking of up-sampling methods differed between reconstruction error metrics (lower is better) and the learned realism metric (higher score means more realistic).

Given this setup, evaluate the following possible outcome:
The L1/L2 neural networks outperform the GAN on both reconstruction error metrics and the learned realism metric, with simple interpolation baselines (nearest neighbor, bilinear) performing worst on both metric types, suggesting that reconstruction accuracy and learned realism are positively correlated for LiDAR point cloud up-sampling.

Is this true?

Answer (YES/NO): NO